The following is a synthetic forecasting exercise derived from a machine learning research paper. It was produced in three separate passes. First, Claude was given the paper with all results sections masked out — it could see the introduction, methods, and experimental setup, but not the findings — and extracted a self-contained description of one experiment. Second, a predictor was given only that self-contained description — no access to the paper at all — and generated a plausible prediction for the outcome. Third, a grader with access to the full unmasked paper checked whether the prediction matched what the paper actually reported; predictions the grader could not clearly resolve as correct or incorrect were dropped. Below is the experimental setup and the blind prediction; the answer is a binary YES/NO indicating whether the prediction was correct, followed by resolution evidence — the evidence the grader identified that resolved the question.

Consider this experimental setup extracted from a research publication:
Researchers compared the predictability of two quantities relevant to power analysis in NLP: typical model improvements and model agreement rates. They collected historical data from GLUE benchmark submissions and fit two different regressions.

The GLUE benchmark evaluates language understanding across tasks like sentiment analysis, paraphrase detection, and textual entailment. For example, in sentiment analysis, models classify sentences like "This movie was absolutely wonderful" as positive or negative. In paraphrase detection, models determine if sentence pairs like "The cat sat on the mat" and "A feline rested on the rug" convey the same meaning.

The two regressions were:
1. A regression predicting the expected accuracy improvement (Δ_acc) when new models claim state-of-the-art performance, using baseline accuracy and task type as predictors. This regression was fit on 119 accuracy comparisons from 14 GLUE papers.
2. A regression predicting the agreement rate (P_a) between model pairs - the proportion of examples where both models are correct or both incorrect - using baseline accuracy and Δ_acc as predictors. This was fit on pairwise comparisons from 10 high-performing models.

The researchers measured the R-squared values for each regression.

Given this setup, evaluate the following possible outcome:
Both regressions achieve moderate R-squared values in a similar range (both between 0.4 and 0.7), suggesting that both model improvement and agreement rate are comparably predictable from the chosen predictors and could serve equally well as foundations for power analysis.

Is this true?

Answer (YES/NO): NO